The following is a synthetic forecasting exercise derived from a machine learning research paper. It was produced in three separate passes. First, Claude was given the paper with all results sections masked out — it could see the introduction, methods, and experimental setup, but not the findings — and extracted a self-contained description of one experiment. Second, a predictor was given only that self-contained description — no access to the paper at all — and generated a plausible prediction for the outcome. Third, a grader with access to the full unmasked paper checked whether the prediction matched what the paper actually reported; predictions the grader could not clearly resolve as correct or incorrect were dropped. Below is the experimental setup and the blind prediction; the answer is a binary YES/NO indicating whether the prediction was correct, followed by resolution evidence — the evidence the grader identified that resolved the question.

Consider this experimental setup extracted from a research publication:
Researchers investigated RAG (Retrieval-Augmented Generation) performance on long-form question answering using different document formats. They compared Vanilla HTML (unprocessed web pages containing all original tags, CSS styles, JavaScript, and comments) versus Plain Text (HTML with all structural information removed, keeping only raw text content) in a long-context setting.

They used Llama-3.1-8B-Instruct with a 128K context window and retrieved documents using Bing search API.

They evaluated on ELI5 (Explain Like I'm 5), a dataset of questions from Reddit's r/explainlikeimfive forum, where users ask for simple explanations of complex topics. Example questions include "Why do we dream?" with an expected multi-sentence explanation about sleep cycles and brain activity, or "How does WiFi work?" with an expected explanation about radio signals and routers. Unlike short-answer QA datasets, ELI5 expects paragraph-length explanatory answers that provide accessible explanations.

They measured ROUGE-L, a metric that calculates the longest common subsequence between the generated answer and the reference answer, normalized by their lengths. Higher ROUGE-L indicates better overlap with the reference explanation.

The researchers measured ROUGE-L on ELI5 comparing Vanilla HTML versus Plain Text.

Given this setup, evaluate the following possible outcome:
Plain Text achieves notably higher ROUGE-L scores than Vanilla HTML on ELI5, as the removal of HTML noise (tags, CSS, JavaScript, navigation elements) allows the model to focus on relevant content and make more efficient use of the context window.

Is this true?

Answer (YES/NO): NO